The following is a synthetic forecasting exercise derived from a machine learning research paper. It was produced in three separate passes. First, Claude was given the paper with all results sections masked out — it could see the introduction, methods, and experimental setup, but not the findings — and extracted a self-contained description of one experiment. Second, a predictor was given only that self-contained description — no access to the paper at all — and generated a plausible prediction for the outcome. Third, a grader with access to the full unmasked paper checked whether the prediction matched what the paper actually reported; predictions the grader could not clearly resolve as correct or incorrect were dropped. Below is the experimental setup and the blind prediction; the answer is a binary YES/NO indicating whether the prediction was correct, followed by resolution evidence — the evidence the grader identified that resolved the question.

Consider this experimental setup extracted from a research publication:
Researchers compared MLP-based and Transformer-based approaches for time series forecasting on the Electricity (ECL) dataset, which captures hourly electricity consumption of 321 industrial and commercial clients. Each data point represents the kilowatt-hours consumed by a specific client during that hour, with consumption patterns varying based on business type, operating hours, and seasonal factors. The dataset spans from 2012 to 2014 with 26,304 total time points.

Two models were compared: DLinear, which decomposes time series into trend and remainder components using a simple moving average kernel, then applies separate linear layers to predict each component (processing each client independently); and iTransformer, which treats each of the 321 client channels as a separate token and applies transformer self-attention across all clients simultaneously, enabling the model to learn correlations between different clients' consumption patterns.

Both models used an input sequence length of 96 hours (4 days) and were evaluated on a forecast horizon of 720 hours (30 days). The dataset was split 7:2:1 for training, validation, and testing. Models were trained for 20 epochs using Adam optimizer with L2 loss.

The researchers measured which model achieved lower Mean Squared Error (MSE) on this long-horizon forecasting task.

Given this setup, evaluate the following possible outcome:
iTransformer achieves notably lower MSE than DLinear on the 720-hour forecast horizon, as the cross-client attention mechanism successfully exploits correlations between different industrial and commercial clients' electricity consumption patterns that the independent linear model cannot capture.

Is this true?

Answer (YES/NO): YES